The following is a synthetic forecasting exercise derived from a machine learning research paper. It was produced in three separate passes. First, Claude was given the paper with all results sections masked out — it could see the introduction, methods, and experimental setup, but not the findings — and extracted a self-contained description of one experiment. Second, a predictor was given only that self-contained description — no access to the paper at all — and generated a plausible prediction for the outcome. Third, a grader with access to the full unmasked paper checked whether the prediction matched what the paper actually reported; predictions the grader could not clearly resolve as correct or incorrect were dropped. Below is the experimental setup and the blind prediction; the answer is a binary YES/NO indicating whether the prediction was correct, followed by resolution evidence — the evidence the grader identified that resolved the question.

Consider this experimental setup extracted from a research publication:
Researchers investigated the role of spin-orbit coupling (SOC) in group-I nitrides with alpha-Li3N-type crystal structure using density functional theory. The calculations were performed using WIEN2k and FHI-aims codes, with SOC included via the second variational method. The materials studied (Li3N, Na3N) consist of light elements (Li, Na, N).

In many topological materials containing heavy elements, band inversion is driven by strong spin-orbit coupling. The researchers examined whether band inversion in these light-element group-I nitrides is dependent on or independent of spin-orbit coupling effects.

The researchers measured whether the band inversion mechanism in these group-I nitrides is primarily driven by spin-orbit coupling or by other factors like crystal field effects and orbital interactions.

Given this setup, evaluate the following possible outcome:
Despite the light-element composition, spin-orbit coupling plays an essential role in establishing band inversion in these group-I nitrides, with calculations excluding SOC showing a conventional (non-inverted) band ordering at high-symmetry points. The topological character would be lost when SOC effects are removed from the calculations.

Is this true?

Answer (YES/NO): NO